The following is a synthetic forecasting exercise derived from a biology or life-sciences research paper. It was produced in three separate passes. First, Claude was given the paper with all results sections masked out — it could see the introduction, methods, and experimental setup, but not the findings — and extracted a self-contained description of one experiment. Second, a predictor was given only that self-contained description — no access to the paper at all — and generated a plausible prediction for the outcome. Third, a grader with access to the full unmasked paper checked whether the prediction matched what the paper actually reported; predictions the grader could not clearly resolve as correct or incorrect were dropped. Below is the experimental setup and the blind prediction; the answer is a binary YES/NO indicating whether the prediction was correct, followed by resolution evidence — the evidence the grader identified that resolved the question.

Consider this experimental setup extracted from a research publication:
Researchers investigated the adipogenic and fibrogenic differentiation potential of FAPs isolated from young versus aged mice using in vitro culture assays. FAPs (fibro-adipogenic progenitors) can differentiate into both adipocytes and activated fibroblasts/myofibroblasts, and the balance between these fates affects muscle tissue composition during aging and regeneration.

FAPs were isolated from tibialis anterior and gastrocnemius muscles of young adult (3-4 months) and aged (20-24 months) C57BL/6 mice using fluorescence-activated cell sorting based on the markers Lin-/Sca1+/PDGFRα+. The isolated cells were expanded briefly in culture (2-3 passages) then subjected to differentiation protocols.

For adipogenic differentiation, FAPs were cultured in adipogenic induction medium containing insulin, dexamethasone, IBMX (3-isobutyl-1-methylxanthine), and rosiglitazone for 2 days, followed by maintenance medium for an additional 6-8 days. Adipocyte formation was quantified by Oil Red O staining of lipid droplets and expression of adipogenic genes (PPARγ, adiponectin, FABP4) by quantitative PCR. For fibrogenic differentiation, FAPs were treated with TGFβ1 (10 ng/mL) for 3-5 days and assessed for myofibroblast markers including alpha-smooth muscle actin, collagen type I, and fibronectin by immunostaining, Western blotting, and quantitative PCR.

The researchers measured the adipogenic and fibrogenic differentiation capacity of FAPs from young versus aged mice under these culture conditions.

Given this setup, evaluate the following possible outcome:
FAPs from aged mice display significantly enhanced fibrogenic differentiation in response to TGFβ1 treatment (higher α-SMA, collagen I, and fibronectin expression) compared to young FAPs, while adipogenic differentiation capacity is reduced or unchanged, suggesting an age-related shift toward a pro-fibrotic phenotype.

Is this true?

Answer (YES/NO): NO